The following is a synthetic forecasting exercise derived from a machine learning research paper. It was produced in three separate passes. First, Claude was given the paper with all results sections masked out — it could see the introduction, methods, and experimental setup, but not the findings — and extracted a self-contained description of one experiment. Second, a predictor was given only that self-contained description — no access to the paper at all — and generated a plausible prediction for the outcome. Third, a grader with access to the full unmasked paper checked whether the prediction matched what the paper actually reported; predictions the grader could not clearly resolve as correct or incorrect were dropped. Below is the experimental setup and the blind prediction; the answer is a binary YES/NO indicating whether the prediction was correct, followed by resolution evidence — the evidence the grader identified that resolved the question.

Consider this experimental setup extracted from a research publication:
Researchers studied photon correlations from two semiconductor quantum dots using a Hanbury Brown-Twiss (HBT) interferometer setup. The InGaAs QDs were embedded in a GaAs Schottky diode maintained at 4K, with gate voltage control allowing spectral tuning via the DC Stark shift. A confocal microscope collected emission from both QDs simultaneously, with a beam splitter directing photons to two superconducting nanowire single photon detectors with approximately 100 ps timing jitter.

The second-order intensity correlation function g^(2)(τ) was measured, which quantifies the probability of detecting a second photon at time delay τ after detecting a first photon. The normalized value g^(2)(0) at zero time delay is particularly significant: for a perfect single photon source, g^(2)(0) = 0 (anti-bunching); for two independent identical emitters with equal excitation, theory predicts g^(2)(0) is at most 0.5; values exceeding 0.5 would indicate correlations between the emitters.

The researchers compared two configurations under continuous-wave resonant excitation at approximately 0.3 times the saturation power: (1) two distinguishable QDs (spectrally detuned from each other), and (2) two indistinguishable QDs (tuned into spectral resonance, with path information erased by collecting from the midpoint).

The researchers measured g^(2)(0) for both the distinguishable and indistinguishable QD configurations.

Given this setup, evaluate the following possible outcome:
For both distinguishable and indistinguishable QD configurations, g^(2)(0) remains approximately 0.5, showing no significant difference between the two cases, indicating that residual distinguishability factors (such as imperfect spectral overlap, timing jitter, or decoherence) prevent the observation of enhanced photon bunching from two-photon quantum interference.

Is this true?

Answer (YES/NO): NO